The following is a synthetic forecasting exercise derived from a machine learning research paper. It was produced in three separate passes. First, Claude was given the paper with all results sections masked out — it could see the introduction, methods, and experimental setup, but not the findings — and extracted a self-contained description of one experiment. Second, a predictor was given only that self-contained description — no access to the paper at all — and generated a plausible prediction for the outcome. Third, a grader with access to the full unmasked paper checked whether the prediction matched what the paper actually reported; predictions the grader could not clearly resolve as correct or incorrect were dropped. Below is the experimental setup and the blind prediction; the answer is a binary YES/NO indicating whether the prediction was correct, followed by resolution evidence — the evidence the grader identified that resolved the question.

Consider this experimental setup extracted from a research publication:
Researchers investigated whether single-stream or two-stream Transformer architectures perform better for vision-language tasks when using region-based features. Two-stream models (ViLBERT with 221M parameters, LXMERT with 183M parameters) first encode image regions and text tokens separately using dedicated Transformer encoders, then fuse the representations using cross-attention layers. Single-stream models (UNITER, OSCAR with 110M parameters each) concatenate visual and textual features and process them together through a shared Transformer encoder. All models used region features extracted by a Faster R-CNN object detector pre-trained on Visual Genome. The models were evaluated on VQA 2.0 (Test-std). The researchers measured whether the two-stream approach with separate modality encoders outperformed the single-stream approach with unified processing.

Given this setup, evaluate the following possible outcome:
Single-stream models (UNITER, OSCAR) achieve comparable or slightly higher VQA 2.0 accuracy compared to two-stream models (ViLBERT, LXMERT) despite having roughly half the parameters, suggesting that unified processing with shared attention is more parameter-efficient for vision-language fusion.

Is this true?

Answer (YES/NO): YES